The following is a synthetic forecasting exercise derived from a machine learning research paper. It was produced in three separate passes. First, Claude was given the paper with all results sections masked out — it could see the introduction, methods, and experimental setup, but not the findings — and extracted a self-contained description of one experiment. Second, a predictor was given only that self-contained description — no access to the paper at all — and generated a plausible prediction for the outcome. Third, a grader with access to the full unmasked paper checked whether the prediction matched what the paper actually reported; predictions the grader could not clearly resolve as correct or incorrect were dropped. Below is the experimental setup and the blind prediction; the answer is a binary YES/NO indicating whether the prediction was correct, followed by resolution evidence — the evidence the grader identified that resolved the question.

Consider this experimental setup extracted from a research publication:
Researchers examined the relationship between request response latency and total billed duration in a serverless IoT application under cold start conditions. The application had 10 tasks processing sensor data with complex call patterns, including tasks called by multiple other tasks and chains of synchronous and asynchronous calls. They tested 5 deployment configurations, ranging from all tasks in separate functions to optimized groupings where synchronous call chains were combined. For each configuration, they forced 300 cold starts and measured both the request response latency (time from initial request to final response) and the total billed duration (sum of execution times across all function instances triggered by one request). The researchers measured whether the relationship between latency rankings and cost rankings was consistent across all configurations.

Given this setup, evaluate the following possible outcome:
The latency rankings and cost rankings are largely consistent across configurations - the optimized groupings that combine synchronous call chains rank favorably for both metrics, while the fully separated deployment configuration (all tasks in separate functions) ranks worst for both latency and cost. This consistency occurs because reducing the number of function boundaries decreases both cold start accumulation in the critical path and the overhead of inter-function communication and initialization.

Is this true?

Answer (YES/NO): NO